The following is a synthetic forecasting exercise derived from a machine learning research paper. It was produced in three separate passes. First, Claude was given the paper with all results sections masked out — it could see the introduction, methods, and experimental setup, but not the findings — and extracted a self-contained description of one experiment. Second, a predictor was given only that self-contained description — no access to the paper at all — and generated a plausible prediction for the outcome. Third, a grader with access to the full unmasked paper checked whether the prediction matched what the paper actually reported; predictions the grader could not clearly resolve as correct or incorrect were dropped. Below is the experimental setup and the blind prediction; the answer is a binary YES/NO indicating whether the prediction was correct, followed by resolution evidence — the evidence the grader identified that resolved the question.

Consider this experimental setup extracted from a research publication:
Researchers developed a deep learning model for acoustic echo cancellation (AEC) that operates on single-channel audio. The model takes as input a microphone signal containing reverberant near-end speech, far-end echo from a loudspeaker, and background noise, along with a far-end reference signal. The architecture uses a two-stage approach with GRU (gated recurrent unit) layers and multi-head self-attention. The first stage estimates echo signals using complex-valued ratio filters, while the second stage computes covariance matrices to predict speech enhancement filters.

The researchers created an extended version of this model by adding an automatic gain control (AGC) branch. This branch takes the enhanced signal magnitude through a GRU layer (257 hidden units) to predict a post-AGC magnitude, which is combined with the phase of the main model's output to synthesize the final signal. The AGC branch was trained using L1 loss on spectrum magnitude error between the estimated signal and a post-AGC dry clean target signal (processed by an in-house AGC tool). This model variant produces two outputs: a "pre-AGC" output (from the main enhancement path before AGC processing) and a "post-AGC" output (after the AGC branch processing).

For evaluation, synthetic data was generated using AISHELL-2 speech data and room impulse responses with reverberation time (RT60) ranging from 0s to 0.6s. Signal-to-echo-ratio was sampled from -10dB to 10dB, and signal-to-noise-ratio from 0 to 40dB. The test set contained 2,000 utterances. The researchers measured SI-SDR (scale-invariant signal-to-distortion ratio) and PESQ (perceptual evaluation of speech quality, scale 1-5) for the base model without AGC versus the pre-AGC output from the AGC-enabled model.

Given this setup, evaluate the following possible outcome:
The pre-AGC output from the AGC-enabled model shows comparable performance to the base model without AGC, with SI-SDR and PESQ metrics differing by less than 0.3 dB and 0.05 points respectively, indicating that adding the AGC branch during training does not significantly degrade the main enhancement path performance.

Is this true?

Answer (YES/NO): YES